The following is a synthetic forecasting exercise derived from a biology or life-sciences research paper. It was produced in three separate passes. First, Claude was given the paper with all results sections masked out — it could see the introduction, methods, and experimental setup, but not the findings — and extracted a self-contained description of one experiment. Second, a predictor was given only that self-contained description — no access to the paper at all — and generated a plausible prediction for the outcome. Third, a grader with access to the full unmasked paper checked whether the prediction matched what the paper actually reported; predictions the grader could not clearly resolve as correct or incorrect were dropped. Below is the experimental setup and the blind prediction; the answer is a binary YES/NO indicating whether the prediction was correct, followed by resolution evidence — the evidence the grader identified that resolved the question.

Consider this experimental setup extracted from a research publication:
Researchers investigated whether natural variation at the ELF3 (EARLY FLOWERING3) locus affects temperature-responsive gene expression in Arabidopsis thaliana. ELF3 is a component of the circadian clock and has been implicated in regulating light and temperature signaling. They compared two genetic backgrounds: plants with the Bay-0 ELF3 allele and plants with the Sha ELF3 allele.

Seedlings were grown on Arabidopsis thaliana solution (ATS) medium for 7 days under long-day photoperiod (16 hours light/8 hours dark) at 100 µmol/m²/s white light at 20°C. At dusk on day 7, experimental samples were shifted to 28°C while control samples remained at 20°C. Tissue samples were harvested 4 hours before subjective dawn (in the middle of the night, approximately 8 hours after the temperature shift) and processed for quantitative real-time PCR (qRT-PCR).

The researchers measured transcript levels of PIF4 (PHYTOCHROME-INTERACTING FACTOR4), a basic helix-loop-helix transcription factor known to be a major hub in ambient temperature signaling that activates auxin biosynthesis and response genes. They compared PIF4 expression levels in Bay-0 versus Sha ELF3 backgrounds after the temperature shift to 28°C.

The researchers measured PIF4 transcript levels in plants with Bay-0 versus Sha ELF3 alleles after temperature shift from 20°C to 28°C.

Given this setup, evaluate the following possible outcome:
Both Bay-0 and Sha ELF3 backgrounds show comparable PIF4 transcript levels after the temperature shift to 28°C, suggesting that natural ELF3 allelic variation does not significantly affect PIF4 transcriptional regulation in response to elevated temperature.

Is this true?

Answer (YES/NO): NO